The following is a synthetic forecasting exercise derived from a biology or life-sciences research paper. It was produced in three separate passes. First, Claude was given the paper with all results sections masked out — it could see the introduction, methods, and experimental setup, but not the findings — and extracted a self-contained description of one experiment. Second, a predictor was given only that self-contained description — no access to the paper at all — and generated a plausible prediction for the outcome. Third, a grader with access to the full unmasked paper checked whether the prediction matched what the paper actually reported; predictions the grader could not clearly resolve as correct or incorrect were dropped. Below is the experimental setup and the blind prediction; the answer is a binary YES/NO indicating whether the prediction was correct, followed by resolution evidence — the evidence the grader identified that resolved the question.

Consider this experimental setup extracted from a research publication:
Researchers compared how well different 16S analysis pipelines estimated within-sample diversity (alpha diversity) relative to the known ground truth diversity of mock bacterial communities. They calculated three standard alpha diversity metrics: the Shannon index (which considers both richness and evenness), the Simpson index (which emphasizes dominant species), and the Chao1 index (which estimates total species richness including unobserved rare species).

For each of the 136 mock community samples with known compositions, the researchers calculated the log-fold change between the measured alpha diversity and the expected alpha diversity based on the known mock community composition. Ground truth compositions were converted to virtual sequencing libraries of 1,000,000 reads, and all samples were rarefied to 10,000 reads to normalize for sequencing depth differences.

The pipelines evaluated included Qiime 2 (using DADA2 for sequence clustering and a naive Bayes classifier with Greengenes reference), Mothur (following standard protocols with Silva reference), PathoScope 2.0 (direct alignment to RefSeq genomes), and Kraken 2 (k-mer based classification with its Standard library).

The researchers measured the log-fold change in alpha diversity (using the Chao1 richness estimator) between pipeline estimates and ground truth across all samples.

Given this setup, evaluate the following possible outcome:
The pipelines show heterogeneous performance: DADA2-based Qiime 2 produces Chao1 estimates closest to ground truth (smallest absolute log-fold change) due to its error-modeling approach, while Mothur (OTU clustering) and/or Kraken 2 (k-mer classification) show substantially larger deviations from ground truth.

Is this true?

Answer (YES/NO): YES